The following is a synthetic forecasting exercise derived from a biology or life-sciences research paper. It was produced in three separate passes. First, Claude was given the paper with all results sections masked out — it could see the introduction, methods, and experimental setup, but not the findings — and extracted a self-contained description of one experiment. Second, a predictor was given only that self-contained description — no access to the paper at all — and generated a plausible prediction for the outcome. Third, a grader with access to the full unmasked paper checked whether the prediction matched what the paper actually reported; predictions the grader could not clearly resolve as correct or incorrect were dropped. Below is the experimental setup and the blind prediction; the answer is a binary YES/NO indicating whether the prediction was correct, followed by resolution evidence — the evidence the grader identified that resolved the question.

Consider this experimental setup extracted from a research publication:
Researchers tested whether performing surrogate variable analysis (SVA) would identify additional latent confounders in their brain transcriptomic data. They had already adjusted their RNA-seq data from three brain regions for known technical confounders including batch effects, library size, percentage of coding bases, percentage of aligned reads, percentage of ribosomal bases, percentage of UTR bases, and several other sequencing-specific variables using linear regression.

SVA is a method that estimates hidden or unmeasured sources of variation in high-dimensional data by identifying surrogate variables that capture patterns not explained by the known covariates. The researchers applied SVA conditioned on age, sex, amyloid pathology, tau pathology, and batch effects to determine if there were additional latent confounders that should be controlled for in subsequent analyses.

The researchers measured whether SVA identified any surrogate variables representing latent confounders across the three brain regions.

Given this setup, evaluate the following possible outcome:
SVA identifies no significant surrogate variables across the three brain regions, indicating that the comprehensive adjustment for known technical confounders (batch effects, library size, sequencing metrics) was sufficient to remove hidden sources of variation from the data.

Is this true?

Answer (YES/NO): YES